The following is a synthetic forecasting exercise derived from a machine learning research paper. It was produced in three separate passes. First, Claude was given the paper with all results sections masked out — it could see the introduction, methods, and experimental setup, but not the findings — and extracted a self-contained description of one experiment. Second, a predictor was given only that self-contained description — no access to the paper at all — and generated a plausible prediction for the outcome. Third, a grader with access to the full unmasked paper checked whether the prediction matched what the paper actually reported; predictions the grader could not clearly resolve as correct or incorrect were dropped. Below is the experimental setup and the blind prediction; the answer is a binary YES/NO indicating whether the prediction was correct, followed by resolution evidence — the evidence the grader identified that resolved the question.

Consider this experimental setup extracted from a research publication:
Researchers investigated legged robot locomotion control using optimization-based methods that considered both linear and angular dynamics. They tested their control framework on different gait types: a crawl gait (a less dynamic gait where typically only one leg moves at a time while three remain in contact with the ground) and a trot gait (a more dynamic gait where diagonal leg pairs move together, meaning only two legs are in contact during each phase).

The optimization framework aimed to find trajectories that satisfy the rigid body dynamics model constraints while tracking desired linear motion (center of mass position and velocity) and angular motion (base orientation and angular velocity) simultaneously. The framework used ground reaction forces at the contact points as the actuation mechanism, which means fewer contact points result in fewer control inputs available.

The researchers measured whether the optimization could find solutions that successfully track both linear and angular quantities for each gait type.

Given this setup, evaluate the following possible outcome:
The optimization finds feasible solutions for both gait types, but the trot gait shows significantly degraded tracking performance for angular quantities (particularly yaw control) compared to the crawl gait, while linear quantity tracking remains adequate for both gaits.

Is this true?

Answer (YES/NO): NO